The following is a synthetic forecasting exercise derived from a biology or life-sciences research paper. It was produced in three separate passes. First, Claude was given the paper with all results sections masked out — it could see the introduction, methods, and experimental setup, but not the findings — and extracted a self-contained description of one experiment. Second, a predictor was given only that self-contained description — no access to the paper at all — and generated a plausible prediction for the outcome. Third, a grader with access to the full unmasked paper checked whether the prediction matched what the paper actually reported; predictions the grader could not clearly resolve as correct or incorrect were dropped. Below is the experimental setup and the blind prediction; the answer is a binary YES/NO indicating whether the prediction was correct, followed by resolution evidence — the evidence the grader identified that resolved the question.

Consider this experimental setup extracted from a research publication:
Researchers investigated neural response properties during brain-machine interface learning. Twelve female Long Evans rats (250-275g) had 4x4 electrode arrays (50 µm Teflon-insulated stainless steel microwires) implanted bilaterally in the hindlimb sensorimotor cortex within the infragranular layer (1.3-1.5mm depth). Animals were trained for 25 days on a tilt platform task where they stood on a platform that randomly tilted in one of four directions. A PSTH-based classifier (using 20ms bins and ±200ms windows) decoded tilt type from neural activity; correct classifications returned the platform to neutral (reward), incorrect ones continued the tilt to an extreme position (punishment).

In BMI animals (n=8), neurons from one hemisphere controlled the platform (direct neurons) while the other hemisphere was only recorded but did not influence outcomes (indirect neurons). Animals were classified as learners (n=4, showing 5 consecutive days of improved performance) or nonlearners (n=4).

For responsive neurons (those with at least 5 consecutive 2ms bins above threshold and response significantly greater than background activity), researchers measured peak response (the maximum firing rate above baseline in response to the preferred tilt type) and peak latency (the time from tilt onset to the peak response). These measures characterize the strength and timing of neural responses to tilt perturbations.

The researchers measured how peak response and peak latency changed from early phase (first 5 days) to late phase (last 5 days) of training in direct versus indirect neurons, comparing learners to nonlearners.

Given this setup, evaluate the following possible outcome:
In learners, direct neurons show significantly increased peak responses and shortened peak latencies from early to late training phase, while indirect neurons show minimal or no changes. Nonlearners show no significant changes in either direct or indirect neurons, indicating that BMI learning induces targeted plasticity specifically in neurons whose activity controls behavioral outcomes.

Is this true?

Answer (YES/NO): NO